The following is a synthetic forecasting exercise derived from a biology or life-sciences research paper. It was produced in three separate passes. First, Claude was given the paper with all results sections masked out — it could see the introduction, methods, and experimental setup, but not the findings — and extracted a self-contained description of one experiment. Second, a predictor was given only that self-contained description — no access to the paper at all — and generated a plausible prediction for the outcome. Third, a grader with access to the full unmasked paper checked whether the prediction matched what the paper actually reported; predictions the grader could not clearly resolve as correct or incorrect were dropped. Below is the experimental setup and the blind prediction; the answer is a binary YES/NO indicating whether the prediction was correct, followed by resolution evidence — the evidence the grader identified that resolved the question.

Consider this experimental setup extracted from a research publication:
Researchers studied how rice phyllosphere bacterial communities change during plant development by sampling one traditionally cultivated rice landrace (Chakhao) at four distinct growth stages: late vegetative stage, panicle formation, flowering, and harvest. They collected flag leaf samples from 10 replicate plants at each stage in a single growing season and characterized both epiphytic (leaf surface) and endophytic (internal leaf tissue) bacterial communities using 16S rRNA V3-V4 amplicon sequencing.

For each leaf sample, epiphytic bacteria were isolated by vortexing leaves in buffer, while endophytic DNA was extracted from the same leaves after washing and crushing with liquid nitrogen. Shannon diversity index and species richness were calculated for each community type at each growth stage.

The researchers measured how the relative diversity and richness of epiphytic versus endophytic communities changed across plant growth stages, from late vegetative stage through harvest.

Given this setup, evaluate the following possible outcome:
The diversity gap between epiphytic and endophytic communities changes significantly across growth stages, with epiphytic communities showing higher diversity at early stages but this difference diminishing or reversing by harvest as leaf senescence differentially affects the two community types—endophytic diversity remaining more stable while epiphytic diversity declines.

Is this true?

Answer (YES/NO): NO